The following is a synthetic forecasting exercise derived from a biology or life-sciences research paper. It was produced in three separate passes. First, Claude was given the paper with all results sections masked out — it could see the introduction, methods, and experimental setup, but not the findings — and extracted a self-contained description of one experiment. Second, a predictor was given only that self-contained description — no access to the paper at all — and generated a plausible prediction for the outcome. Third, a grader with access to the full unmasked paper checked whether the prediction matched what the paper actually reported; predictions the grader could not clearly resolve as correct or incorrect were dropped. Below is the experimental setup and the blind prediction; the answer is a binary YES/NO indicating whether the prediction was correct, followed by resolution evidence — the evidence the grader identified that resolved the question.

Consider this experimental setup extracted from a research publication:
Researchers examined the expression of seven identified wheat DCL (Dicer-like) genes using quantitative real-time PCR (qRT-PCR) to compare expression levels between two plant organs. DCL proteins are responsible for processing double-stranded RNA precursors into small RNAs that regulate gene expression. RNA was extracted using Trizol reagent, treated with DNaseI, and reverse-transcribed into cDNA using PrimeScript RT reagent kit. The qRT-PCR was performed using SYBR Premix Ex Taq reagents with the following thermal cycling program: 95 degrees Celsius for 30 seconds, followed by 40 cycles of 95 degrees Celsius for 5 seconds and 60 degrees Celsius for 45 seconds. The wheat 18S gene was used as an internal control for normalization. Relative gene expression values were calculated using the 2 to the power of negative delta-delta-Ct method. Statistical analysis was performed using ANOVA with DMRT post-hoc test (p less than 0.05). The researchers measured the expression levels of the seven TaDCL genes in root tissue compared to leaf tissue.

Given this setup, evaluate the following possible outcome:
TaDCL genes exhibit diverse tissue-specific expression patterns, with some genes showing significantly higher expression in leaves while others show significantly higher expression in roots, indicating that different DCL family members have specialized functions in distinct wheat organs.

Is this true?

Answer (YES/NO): NO